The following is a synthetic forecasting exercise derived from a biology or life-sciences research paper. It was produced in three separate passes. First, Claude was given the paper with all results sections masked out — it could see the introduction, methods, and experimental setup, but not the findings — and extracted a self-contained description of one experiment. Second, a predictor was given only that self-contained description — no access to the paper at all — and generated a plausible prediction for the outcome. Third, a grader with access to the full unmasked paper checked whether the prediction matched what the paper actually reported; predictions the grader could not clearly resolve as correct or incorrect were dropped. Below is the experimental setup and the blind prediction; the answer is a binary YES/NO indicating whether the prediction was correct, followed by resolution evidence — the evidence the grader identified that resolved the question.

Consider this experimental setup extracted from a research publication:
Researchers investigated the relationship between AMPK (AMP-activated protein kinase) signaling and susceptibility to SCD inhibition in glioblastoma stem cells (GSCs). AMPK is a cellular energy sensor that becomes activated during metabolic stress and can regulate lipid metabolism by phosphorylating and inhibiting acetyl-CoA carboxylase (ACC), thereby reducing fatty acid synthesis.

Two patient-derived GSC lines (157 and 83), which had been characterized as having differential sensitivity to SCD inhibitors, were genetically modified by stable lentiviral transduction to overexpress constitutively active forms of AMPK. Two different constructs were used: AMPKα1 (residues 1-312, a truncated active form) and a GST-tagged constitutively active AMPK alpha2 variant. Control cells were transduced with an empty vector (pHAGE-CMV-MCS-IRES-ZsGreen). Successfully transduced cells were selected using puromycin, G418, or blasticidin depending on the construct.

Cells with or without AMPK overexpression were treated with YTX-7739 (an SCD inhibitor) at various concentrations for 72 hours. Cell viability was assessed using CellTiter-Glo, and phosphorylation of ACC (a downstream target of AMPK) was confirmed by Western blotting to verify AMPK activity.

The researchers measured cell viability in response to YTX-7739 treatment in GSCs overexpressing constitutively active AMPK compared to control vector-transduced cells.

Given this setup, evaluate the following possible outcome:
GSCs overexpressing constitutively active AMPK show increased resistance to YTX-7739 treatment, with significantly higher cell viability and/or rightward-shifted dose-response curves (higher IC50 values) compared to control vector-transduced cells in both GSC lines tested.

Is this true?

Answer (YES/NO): YES